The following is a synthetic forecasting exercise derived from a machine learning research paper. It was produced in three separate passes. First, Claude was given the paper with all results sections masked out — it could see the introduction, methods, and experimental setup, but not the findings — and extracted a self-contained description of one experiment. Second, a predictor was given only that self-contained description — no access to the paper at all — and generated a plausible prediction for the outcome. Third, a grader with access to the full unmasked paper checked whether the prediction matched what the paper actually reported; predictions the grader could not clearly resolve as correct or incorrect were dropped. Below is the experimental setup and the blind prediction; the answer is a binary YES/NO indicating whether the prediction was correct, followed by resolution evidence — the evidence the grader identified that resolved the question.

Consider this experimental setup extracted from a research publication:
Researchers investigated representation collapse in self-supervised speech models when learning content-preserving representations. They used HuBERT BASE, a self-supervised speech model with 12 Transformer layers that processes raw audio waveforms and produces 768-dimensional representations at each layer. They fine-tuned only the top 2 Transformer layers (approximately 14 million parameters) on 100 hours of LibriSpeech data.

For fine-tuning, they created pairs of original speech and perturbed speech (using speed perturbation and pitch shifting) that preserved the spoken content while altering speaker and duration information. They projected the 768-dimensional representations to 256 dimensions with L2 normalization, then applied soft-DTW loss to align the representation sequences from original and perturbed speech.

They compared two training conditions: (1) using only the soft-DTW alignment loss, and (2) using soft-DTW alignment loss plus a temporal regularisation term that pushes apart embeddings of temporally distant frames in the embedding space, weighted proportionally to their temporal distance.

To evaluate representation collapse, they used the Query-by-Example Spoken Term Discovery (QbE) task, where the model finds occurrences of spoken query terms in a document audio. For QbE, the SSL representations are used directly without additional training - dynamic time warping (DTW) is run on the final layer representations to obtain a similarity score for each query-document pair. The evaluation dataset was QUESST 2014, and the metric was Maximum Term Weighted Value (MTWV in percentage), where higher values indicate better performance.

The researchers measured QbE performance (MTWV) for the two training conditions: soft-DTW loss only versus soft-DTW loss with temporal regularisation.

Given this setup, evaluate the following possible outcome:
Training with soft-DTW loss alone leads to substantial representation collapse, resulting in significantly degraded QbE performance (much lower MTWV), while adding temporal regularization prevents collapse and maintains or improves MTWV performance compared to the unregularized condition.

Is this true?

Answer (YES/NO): YES